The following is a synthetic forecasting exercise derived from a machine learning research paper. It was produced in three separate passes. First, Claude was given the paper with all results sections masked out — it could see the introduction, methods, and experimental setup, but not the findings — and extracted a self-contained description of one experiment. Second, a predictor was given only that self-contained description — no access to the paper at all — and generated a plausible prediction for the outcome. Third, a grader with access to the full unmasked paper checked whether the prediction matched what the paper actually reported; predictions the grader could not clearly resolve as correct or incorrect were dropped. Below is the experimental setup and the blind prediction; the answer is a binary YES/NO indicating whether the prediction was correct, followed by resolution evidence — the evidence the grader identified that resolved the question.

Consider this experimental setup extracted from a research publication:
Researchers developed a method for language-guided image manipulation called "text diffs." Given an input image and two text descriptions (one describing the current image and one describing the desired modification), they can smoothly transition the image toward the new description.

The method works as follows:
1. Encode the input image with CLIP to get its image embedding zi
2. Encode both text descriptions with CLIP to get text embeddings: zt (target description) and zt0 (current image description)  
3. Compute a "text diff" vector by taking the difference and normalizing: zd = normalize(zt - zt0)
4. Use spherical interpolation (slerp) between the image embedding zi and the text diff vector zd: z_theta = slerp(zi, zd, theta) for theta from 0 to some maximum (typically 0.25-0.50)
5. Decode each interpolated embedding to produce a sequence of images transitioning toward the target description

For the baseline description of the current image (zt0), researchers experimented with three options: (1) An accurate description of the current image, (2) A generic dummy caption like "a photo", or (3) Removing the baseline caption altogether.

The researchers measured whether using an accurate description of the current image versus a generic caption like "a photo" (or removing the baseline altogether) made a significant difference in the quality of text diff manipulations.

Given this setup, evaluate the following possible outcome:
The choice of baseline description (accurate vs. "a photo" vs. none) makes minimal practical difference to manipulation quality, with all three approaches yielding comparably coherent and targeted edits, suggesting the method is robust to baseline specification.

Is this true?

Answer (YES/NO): YES